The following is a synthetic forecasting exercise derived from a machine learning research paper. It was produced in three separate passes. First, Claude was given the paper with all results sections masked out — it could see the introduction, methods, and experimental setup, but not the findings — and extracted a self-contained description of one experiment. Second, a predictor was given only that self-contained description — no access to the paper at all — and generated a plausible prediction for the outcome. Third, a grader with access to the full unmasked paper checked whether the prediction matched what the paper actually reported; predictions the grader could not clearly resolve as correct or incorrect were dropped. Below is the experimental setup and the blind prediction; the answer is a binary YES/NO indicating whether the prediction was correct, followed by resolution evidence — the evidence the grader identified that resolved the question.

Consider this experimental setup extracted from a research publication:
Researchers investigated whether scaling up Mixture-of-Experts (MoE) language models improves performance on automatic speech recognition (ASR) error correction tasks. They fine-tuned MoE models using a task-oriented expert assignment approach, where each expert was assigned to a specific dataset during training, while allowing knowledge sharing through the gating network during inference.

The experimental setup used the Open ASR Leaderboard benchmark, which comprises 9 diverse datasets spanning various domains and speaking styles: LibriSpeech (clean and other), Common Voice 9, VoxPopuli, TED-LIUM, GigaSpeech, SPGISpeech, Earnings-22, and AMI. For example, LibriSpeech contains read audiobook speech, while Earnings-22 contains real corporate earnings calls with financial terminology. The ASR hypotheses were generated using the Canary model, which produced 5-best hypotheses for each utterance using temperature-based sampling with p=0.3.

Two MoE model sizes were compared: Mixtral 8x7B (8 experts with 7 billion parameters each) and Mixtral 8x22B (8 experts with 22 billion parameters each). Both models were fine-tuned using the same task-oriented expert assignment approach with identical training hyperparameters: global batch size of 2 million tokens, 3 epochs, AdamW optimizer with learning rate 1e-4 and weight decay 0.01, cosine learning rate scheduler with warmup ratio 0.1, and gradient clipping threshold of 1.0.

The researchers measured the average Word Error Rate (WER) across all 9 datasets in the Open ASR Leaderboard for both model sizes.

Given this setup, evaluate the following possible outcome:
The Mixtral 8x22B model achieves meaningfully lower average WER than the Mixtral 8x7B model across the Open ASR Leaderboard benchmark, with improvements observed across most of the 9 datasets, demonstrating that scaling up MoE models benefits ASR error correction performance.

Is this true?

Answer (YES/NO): NO